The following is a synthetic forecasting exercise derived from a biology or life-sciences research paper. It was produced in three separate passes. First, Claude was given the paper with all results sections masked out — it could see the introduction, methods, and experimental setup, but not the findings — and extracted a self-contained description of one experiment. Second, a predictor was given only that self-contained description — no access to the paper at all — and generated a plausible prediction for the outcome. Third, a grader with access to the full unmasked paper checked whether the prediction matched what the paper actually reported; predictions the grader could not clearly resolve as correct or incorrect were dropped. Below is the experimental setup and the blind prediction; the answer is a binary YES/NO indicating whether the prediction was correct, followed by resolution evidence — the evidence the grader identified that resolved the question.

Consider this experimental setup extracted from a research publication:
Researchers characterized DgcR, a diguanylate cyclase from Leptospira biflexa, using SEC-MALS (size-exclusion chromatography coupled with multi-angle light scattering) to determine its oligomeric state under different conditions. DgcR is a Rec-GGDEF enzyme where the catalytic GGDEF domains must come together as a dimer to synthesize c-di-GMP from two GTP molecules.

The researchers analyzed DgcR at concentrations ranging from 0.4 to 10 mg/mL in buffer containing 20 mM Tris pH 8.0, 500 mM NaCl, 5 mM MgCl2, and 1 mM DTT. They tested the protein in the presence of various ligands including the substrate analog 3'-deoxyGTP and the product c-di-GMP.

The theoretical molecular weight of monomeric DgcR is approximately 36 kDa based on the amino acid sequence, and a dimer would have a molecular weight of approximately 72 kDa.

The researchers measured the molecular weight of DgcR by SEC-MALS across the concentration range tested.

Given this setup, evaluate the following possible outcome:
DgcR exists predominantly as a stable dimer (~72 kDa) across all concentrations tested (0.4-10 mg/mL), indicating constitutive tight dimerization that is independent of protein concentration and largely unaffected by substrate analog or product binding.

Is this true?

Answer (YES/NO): YES